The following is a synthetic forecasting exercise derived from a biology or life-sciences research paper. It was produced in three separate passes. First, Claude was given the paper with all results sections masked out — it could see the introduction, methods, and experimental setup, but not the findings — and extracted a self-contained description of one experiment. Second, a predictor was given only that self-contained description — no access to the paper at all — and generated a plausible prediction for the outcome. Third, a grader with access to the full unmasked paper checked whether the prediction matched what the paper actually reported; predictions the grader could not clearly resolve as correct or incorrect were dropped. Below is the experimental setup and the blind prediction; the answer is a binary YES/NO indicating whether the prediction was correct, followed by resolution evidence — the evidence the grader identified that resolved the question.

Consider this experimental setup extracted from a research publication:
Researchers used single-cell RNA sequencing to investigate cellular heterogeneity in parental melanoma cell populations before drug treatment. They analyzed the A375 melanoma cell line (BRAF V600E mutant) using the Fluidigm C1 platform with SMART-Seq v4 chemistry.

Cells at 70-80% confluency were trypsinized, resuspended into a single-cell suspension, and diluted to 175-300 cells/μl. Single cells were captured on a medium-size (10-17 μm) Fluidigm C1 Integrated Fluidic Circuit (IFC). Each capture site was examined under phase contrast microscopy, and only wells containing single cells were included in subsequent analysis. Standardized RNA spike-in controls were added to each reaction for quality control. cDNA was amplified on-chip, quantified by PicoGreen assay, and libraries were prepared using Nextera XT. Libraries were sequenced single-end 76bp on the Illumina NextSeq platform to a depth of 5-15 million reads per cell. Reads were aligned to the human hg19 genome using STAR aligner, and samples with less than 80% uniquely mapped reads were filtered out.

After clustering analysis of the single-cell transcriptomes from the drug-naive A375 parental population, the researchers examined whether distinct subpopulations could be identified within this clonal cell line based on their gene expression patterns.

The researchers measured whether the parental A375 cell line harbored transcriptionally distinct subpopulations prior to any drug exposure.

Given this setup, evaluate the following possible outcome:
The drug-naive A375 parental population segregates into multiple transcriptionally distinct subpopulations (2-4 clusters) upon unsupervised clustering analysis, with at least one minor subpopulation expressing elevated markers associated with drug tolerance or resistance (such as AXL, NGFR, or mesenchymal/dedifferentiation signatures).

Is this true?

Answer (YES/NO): NO